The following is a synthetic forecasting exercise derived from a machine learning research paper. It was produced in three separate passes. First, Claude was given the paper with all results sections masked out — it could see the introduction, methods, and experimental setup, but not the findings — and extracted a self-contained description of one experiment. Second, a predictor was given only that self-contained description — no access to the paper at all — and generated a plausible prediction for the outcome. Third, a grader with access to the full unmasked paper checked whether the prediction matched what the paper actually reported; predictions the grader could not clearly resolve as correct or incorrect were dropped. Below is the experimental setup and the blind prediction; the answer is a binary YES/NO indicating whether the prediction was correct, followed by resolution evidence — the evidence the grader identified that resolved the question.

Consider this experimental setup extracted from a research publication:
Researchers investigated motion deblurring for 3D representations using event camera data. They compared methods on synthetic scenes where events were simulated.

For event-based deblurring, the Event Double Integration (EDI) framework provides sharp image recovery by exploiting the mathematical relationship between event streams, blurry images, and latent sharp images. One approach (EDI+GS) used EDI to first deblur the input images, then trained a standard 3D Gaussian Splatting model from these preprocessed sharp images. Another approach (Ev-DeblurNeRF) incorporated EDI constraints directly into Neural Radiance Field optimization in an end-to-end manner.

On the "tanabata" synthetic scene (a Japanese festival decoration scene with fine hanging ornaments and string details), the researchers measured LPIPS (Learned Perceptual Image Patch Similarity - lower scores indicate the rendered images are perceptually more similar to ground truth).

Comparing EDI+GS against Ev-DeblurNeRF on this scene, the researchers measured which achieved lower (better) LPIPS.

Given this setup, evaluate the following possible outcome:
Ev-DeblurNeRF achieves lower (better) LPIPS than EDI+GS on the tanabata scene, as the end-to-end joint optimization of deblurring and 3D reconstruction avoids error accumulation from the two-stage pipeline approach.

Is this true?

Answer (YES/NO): NO